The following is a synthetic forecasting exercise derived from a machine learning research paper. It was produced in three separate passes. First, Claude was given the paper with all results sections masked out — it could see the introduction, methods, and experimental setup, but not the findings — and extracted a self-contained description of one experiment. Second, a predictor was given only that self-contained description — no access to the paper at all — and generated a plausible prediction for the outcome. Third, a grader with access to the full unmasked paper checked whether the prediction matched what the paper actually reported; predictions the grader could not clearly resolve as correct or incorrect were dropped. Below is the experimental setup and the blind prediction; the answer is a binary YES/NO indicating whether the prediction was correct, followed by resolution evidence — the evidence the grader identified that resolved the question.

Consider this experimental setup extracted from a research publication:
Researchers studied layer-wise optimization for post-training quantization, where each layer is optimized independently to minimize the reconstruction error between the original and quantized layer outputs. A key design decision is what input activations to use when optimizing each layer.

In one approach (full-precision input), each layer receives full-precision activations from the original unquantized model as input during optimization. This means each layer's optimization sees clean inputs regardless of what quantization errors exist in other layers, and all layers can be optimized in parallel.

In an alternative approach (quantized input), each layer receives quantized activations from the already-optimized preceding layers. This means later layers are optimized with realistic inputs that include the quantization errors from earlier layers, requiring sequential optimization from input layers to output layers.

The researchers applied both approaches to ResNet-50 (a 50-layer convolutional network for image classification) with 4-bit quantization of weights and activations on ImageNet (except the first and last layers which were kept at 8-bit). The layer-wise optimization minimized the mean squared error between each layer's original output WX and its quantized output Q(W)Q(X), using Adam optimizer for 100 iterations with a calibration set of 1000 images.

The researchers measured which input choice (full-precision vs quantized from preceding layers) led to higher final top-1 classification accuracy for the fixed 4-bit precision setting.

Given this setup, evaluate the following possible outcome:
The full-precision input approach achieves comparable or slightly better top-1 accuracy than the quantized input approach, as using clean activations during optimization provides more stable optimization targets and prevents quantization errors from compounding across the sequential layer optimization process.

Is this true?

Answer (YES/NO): NO